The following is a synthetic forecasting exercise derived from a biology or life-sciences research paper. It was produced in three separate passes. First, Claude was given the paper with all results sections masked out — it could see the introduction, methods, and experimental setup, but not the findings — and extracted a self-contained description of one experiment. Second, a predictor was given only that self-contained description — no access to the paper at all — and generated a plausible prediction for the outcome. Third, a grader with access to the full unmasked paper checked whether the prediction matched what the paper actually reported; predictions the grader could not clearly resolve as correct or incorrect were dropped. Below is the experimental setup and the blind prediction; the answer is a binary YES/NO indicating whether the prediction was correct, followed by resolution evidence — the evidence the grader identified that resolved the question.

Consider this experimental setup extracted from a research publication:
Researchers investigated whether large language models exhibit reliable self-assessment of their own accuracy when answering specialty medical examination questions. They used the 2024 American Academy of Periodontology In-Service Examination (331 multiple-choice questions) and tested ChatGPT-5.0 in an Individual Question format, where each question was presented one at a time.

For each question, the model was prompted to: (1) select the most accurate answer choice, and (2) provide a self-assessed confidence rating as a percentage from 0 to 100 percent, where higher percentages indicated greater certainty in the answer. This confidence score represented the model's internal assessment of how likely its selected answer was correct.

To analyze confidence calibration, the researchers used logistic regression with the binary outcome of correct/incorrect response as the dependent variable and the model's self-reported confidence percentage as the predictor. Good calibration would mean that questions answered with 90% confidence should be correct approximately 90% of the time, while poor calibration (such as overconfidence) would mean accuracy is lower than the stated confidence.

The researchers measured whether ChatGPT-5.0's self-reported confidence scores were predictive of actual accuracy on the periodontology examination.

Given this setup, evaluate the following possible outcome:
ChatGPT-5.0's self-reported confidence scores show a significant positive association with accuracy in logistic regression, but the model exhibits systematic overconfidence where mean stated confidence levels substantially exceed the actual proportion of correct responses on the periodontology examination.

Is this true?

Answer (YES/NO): NO